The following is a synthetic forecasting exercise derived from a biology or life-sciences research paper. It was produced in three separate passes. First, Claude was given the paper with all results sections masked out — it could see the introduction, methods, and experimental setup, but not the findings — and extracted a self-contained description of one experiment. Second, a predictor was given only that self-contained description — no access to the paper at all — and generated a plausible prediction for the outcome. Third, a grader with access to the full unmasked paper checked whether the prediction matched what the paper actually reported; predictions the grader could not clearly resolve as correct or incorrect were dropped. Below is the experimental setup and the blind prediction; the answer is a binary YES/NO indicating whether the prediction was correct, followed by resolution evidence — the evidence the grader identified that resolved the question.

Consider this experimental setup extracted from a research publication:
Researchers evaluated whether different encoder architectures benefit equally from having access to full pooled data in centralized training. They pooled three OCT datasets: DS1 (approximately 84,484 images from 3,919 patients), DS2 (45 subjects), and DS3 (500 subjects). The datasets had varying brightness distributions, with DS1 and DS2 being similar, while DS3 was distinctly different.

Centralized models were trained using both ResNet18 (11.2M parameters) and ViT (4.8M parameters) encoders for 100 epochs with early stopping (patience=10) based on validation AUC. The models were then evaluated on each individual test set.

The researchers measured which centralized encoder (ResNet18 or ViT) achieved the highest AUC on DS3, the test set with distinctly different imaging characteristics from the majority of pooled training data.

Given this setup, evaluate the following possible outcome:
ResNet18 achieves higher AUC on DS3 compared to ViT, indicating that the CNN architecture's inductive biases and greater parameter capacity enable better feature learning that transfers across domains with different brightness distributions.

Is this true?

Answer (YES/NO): NO